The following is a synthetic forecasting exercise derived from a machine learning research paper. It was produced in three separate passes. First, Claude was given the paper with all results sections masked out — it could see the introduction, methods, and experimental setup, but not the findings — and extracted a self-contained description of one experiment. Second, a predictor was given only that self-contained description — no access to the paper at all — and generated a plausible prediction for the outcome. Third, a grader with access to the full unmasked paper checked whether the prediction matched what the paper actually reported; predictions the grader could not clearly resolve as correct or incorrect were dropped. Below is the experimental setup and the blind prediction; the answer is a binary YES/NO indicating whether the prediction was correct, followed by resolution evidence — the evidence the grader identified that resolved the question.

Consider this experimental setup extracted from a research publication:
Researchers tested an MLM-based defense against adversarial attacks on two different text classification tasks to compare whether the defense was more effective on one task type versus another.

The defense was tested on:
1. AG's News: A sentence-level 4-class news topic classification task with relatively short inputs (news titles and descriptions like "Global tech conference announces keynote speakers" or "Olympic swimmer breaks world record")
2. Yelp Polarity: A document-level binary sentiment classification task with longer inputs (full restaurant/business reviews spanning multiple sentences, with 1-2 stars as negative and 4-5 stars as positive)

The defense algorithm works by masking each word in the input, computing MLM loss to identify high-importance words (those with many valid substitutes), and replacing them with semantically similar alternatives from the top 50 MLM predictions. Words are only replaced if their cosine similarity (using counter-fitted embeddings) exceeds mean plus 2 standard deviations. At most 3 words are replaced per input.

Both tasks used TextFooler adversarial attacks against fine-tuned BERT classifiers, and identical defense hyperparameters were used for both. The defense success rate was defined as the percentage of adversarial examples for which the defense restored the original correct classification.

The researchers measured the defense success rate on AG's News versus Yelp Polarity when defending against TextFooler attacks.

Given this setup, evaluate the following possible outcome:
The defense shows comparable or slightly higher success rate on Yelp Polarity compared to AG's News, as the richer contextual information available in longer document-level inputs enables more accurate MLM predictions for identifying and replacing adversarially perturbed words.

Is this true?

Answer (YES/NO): NO